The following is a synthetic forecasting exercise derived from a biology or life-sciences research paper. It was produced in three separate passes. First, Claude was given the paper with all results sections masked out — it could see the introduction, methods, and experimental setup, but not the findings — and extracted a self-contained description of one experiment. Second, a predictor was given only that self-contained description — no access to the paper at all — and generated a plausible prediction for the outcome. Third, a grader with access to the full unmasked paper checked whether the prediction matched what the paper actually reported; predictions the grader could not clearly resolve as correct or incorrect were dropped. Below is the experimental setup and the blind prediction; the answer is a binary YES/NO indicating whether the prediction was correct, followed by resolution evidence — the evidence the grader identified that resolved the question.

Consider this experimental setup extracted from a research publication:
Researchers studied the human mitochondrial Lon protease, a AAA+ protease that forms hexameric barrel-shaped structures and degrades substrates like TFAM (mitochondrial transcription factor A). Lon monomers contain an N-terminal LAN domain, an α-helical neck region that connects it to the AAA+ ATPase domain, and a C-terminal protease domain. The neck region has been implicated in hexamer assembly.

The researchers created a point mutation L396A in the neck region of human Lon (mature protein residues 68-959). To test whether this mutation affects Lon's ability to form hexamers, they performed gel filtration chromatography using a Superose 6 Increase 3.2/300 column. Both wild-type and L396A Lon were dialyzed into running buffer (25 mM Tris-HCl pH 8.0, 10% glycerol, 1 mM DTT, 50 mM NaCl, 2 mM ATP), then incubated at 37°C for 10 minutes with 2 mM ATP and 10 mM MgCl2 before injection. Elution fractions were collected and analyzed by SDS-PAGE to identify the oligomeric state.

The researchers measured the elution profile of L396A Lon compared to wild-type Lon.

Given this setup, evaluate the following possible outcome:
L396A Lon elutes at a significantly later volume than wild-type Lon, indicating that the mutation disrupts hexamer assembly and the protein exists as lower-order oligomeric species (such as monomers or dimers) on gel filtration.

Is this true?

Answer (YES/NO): YES